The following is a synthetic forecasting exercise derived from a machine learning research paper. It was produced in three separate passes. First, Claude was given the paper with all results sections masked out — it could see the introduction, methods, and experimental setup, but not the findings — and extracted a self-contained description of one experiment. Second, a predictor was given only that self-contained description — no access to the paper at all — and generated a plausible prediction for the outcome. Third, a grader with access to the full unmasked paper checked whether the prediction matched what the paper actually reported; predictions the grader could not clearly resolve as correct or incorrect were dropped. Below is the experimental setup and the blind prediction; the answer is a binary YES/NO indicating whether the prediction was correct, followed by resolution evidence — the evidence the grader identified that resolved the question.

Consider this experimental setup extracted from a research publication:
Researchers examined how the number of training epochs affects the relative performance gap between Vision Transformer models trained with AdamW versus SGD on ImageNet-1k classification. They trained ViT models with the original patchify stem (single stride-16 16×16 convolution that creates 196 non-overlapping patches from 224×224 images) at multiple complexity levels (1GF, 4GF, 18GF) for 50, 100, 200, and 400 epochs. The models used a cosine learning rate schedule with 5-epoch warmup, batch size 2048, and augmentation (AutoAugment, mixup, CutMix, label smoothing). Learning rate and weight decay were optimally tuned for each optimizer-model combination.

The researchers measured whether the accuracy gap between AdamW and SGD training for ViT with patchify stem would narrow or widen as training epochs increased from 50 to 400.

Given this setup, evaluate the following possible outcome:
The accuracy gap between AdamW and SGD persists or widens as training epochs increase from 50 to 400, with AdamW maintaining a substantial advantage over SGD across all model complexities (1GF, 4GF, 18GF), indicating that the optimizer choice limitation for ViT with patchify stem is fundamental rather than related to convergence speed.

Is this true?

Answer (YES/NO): YES